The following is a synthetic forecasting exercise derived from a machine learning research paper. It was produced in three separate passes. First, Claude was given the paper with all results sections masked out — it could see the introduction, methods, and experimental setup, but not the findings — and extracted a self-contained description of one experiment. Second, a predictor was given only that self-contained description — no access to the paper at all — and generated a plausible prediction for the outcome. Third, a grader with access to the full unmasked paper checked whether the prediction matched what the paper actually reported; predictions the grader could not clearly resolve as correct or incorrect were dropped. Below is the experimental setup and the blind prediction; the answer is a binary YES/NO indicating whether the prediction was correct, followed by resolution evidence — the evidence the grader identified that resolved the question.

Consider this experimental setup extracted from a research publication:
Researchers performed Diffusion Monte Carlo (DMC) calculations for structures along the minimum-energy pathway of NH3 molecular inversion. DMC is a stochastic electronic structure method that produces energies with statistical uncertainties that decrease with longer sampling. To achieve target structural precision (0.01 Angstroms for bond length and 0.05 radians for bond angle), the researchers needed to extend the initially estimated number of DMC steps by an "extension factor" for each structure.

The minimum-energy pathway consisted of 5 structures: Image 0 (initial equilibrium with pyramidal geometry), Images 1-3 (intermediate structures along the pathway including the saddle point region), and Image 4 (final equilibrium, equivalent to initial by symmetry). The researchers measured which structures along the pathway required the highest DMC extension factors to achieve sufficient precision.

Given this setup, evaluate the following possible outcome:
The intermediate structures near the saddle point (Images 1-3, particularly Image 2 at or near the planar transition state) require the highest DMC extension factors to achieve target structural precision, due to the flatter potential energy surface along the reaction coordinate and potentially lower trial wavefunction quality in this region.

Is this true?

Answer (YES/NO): NO